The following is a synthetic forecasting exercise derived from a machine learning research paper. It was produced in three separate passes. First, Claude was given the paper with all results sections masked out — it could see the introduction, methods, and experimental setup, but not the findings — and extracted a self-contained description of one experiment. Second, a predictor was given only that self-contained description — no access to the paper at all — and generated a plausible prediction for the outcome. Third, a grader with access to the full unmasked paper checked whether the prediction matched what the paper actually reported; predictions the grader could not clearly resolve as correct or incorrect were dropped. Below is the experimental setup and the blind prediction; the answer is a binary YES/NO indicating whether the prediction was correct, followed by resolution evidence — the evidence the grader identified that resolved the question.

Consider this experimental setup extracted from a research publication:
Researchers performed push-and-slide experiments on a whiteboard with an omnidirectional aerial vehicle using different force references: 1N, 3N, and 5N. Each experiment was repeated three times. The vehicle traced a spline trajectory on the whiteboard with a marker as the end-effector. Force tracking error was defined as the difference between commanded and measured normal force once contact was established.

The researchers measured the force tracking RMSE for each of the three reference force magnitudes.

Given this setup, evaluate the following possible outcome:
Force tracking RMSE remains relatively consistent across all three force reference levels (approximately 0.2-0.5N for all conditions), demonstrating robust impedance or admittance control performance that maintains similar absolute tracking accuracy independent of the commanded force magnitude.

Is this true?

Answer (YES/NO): NO